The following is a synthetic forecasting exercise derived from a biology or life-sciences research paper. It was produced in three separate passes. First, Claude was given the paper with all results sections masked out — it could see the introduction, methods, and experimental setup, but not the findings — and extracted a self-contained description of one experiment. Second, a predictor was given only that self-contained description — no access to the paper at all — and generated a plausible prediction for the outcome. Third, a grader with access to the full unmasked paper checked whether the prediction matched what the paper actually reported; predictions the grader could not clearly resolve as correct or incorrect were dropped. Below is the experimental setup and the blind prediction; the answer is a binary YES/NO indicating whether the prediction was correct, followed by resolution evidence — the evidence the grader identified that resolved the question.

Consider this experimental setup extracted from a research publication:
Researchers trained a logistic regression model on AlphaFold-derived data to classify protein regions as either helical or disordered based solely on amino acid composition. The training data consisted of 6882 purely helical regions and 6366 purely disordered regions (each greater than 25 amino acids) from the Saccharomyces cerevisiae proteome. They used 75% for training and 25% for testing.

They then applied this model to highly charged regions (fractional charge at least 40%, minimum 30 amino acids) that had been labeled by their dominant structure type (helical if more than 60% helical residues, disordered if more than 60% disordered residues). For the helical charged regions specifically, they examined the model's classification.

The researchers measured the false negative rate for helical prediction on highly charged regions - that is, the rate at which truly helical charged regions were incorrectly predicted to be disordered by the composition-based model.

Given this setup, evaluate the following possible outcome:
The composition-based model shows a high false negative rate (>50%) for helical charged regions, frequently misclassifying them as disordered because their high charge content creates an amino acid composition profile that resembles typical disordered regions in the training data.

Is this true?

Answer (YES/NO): NO